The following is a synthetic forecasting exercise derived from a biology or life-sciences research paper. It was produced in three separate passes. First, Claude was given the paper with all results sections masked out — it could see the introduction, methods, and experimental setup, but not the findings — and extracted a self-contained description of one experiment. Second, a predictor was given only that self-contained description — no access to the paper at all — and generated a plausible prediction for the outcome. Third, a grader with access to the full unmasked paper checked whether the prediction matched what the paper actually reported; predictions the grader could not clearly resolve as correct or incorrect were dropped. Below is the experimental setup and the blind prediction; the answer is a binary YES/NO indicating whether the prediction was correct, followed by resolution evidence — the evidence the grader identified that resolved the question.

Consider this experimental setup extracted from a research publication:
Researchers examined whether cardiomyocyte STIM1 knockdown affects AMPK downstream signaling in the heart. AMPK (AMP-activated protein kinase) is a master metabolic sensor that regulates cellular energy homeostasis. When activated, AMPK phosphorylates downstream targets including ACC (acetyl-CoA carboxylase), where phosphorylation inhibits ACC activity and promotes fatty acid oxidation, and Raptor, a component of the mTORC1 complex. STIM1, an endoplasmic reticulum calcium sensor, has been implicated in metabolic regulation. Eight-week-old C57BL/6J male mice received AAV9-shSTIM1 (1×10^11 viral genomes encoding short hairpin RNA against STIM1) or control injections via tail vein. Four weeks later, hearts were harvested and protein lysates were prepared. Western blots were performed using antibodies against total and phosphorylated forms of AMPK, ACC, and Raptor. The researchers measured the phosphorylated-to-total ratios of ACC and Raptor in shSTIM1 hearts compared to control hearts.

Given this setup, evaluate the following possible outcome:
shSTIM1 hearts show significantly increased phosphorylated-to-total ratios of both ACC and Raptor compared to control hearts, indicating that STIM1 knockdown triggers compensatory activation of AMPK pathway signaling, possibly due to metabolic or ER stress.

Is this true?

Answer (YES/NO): NO